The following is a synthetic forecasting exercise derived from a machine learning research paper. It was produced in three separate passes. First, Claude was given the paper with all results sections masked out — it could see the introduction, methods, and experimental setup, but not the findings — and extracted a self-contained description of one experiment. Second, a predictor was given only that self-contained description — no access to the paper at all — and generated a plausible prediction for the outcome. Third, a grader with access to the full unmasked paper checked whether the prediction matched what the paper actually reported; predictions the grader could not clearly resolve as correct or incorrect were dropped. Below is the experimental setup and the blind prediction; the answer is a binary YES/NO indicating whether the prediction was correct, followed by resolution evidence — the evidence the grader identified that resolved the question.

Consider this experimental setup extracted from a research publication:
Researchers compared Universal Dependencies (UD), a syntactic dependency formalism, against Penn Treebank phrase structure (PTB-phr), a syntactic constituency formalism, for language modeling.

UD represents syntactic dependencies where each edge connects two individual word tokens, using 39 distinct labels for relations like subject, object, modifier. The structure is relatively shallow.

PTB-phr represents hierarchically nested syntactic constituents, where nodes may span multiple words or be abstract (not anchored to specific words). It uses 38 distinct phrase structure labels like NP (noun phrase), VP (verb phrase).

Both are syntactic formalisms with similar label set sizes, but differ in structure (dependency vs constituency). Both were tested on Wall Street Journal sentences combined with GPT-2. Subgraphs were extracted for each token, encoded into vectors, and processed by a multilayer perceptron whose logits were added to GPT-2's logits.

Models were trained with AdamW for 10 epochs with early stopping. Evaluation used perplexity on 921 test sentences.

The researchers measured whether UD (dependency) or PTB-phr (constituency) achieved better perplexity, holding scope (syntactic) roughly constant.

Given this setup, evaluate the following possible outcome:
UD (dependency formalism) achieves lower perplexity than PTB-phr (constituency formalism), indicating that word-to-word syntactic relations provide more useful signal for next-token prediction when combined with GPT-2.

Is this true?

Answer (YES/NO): NO